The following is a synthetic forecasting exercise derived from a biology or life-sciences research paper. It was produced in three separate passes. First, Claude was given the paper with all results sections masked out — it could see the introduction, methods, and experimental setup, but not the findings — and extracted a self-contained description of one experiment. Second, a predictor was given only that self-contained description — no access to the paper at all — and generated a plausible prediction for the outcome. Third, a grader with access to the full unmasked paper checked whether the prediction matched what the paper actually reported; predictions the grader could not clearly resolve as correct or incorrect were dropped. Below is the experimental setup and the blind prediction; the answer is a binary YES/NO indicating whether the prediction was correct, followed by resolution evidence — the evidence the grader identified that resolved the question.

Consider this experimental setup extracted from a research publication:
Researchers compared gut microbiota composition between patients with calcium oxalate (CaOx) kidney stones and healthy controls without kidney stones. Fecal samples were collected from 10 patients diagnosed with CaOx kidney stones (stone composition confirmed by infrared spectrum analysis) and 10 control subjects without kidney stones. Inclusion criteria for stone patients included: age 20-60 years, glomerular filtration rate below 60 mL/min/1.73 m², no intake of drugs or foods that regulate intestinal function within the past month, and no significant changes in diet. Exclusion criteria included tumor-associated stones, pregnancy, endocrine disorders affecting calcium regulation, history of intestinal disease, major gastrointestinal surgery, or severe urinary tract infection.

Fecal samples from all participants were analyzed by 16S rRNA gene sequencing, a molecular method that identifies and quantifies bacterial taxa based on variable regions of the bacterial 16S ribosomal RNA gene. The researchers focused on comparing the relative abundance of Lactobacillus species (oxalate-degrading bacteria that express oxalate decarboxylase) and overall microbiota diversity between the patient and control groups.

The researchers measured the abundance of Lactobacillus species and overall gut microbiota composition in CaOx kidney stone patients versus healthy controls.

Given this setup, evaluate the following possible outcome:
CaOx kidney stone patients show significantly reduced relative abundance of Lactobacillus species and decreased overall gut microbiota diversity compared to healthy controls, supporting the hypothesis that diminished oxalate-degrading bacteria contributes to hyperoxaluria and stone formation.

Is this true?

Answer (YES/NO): YES